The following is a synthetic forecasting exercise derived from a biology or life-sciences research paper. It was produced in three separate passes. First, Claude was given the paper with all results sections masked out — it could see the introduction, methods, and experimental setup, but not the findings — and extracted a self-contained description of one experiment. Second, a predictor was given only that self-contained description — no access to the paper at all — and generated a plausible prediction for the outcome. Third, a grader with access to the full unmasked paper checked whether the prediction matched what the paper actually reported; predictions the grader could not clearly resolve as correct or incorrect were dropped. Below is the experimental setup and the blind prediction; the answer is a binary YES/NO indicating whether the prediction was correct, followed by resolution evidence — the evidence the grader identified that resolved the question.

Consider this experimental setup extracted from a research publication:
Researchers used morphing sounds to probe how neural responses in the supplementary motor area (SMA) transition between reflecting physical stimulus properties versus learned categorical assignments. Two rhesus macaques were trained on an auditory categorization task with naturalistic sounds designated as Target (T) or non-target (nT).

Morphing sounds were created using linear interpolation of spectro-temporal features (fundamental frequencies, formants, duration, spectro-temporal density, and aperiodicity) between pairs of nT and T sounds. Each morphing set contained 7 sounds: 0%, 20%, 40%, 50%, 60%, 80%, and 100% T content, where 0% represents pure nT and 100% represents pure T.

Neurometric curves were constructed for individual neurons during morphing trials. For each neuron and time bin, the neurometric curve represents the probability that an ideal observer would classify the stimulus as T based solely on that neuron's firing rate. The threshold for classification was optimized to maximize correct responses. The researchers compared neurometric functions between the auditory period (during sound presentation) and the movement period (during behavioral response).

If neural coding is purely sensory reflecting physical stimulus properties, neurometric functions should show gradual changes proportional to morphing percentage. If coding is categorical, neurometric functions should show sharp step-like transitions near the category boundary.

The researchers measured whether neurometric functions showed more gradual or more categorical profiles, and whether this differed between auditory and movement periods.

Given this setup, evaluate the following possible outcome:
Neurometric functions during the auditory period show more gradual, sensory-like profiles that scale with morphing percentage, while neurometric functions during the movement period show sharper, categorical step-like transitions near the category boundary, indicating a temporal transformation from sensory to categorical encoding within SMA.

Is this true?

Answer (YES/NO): YES